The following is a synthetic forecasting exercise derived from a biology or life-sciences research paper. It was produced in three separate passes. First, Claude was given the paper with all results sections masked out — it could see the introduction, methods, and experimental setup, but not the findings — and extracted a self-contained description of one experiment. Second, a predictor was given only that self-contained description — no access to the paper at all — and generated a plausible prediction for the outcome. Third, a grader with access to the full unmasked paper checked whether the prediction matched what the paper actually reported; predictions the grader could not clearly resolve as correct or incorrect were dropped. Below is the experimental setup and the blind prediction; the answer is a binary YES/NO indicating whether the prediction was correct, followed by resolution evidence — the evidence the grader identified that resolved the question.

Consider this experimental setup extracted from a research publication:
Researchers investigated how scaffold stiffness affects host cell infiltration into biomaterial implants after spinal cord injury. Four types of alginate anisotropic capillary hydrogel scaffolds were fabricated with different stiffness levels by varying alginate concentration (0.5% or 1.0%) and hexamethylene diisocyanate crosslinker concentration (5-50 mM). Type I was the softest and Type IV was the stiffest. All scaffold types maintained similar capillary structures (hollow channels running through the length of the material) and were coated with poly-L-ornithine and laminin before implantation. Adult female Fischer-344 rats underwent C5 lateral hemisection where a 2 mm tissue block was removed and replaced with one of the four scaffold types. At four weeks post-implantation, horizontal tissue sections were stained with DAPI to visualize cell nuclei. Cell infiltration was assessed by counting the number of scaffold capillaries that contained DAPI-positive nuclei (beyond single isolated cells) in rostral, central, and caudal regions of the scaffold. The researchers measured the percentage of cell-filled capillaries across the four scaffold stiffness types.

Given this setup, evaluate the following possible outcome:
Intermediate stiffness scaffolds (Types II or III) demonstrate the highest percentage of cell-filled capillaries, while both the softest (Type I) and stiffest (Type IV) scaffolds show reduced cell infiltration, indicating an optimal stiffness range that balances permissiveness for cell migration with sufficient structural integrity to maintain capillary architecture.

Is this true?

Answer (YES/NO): NO